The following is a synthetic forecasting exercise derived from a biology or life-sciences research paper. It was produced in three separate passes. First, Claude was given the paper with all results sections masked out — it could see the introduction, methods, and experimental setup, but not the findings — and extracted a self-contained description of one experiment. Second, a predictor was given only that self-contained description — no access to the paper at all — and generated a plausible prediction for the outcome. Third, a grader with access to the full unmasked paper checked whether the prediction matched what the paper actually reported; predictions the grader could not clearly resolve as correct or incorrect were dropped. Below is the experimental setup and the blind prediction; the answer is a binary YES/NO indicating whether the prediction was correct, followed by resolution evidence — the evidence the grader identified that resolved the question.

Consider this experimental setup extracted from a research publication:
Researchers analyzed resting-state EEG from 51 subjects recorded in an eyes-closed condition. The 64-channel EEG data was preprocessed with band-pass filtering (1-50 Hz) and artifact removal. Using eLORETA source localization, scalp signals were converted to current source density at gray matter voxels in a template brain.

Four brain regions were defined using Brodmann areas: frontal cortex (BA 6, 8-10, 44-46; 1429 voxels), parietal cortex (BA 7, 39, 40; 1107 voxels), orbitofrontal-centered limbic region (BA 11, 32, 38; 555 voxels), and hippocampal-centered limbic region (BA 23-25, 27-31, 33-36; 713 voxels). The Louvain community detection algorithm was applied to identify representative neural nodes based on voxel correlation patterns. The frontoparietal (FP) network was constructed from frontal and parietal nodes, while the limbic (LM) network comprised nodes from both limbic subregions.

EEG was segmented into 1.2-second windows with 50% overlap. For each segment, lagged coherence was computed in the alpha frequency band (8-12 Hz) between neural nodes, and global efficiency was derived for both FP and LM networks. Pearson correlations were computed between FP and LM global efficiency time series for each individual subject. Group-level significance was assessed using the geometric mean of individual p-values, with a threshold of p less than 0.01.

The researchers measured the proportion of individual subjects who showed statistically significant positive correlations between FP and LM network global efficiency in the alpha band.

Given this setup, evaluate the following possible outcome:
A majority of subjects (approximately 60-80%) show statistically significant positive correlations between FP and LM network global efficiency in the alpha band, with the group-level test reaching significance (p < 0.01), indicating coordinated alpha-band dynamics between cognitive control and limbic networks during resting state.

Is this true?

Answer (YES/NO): NO